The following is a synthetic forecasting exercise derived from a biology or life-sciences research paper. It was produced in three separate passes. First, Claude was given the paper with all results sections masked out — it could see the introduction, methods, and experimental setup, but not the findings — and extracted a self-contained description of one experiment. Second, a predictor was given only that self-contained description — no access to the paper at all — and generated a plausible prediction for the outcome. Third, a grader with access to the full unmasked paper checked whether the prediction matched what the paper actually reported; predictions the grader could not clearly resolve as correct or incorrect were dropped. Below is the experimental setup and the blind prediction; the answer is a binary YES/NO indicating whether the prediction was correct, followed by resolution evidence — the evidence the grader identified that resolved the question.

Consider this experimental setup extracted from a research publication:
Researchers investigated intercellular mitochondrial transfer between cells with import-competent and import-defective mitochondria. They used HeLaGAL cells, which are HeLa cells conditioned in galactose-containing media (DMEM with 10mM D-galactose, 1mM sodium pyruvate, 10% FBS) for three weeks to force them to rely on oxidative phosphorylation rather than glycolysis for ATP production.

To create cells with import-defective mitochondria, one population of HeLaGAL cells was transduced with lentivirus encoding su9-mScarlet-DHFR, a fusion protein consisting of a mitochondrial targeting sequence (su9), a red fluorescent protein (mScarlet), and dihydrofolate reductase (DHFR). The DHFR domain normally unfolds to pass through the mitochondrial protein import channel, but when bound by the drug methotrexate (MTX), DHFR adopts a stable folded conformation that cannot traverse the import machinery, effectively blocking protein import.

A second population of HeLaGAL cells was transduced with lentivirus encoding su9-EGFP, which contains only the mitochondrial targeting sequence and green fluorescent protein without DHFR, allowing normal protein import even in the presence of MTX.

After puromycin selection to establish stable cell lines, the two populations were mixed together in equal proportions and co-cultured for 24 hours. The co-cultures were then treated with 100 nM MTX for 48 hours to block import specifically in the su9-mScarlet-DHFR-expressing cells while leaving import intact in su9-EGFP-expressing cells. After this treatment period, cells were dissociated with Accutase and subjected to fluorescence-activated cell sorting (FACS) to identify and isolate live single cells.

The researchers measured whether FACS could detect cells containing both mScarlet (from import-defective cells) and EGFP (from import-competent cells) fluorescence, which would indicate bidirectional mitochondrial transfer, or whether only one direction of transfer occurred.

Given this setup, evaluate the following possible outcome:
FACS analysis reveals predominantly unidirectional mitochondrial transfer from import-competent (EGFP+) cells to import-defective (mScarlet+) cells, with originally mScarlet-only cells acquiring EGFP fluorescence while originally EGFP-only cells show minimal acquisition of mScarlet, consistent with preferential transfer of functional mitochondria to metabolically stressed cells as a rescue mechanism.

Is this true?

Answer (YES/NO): NO